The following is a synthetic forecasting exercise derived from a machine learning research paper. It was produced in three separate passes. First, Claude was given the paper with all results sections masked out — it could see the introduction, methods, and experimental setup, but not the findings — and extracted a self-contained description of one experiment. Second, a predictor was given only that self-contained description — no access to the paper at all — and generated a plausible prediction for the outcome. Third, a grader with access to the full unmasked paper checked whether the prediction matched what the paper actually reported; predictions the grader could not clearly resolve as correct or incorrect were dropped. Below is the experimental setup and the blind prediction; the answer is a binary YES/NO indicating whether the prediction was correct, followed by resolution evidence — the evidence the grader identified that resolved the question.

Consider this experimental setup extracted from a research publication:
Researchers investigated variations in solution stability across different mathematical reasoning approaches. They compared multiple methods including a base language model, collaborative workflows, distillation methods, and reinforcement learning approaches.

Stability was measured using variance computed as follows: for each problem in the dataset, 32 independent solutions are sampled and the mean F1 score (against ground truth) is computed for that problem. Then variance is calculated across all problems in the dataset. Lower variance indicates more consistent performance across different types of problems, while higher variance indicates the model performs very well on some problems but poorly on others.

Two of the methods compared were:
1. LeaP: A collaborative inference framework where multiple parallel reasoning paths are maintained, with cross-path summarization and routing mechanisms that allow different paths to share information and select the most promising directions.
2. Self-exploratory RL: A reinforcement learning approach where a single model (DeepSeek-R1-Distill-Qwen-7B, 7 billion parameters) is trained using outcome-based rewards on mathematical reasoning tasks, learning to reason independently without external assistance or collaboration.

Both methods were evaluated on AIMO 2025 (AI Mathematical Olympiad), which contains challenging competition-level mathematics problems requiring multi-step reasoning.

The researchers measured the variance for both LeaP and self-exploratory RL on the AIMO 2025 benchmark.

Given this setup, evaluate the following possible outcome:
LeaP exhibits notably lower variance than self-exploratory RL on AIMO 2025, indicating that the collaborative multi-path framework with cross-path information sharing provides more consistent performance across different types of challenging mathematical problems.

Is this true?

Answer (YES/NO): YES